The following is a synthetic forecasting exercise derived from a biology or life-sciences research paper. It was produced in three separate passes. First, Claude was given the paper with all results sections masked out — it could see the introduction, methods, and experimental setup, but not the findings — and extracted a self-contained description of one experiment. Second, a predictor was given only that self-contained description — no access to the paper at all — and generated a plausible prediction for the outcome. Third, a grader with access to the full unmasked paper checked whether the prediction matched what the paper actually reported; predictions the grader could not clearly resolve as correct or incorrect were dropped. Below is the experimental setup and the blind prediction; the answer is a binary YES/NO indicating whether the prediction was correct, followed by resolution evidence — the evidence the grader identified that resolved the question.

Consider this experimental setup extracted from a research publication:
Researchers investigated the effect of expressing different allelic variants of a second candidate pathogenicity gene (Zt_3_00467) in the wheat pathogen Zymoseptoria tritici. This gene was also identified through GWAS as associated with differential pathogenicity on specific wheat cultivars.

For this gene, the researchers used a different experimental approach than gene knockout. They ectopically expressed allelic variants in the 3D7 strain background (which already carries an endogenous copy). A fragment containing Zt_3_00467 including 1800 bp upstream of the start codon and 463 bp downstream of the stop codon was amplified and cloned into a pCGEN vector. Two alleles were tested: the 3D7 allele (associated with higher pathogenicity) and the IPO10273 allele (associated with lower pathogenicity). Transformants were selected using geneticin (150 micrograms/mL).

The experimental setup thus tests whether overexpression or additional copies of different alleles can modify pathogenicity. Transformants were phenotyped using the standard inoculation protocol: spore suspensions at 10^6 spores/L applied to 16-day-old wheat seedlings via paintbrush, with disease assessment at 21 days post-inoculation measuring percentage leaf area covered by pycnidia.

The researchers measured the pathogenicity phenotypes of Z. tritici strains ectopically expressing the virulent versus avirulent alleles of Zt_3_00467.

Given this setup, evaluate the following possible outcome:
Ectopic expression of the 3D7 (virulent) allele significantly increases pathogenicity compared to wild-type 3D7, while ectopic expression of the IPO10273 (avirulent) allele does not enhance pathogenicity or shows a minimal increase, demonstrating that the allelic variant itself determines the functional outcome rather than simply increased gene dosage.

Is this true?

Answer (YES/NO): NO